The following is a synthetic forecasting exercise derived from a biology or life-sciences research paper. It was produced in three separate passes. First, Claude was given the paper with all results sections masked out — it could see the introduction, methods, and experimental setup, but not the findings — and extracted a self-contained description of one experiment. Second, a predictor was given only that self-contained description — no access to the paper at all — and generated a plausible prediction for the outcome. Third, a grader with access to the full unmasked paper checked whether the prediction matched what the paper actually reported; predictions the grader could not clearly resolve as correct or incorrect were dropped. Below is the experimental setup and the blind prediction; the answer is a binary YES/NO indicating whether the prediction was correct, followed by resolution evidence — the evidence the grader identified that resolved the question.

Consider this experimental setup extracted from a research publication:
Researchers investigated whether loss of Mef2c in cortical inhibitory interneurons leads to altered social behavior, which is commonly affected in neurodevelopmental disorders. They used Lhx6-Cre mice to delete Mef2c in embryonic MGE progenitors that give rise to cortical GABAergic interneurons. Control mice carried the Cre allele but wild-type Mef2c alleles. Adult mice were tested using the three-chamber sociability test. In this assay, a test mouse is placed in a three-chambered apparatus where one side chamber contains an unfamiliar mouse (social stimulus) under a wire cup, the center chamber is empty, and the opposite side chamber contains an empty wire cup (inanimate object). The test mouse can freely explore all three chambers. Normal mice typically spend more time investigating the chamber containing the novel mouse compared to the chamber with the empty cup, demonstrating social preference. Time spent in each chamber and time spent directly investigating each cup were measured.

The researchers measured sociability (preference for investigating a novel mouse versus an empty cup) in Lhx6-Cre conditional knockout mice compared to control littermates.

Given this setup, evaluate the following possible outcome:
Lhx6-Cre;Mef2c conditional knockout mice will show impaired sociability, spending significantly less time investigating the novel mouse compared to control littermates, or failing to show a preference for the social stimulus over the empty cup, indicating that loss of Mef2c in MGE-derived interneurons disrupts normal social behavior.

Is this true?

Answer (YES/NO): YES